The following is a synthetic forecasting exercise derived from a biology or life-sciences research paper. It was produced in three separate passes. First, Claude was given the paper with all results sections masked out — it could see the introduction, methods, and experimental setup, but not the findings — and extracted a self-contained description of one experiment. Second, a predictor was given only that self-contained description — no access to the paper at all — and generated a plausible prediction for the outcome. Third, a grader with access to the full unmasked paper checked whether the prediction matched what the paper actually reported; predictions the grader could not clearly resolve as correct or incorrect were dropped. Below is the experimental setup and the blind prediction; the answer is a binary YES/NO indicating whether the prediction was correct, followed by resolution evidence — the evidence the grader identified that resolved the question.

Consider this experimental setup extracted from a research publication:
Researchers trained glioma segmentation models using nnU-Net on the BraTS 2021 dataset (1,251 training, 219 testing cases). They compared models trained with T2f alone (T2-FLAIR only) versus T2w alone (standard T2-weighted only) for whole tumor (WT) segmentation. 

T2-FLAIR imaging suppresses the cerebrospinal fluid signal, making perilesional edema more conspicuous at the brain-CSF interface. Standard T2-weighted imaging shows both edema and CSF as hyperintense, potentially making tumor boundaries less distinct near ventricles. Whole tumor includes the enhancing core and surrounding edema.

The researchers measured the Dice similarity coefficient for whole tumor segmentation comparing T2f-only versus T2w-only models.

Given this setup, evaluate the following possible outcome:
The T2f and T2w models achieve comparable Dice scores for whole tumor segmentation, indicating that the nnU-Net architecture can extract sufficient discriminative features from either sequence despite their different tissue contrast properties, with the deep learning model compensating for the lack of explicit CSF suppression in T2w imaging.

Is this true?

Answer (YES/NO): NO